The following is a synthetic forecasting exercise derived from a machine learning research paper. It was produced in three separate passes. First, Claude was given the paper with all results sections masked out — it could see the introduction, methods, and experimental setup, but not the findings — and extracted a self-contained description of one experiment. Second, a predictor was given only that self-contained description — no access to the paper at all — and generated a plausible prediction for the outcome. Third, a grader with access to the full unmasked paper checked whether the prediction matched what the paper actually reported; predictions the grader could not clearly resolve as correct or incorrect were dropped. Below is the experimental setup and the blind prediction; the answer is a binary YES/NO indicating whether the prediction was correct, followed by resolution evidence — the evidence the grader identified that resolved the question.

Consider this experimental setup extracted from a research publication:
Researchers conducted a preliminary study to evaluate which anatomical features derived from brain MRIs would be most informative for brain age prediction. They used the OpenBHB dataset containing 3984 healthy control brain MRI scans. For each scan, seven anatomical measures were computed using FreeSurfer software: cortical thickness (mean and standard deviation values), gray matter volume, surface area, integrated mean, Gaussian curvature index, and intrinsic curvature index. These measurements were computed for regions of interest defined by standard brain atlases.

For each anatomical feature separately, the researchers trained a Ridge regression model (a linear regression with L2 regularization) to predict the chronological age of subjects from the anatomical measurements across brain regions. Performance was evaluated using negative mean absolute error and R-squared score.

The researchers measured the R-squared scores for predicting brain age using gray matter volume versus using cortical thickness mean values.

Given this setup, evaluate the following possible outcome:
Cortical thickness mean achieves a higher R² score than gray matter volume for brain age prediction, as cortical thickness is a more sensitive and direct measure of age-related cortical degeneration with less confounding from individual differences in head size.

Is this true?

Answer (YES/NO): NO